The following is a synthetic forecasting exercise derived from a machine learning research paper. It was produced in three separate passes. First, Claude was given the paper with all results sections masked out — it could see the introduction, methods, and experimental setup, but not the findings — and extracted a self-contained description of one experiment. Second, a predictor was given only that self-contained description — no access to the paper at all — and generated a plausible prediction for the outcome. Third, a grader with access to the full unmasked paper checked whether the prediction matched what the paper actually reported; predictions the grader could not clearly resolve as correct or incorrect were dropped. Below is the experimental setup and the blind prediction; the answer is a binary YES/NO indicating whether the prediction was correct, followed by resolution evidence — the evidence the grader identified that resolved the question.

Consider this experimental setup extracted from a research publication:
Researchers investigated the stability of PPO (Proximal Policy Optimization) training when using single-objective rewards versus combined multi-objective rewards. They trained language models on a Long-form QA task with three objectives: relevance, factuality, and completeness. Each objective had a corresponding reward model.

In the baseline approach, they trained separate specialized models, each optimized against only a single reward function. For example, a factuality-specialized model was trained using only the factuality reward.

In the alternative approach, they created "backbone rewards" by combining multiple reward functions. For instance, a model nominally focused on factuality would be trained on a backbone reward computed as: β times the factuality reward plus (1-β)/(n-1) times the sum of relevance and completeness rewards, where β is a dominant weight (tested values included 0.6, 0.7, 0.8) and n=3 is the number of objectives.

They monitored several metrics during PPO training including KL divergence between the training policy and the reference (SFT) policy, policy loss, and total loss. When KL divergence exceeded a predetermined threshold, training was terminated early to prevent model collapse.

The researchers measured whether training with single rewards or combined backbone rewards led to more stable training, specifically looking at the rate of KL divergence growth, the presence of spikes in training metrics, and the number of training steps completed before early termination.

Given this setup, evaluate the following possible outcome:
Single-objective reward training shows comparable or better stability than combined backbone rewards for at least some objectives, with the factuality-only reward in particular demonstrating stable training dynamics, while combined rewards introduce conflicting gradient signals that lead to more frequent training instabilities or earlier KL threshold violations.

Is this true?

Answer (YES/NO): NO